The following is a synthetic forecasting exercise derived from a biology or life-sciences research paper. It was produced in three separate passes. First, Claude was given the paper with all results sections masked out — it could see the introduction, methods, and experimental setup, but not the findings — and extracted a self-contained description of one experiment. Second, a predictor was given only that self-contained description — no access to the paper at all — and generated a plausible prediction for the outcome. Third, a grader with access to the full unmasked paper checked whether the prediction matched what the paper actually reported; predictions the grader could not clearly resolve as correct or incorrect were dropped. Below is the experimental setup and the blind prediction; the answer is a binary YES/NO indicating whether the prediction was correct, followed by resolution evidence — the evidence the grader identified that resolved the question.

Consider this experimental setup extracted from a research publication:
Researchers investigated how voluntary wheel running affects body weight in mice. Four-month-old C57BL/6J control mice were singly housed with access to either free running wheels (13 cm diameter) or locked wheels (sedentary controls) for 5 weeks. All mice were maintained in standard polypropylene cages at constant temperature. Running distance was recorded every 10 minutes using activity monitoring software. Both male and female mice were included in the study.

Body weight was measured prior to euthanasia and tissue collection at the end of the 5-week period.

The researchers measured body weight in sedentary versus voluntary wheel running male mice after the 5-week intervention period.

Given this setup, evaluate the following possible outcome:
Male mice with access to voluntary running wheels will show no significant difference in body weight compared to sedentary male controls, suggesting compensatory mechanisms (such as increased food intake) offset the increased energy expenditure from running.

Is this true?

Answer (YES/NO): NO